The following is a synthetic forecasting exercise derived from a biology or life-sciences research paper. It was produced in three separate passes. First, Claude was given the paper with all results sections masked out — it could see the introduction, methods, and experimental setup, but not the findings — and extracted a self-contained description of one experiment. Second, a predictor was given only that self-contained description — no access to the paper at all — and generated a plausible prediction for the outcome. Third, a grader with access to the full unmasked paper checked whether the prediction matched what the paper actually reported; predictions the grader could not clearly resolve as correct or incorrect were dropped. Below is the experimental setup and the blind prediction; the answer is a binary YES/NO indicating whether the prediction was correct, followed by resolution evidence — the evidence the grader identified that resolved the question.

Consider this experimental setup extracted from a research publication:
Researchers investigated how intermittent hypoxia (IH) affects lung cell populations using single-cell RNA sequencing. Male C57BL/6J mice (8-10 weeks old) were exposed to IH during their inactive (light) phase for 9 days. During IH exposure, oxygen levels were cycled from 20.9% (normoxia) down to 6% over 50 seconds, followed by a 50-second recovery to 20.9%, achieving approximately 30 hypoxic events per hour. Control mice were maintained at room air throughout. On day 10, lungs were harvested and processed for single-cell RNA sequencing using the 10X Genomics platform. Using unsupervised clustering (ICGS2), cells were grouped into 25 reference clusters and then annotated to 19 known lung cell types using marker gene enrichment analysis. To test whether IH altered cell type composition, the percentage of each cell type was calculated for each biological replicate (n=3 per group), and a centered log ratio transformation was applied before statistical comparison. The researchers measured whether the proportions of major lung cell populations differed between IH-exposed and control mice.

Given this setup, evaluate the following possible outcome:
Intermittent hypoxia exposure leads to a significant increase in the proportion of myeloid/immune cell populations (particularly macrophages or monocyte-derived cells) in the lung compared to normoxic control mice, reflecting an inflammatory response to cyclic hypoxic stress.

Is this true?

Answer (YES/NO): NO